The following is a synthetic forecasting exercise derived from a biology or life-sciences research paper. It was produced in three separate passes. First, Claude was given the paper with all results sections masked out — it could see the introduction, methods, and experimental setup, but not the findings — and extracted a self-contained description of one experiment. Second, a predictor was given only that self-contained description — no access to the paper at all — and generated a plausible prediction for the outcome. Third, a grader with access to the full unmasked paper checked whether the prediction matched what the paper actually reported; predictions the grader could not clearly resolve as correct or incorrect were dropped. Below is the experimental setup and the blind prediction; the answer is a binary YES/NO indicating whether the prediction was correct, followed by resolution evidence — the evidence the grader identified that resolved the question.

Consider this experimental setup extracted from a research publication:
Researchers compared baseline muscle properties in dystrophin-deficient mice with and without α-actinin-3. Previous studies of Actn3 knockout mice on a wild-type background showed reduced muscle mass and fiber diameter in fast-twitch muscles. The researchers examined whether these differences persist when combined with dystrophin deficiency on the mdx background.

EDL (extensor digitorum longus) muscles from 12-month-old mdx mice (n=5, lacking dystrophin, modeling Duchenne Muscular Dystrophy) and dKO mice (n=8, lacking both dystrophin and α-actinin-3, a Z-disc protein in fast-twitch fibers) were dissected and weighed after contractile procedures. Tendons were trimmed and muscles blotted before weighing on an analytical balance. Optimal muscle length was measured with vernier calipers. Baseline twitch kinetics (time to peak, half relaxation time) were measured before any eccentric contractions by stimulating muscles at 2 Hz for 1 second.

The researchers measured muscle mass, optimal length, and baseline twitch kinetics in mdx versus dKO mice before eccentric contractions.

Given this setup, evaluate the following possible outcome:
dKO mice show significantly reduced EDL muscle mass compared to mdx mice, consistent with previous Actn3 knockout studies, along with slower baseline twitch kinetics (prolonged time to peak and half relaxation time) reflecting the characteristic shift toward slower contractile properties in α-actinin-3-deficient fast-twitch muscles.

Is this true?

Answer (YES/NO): NO